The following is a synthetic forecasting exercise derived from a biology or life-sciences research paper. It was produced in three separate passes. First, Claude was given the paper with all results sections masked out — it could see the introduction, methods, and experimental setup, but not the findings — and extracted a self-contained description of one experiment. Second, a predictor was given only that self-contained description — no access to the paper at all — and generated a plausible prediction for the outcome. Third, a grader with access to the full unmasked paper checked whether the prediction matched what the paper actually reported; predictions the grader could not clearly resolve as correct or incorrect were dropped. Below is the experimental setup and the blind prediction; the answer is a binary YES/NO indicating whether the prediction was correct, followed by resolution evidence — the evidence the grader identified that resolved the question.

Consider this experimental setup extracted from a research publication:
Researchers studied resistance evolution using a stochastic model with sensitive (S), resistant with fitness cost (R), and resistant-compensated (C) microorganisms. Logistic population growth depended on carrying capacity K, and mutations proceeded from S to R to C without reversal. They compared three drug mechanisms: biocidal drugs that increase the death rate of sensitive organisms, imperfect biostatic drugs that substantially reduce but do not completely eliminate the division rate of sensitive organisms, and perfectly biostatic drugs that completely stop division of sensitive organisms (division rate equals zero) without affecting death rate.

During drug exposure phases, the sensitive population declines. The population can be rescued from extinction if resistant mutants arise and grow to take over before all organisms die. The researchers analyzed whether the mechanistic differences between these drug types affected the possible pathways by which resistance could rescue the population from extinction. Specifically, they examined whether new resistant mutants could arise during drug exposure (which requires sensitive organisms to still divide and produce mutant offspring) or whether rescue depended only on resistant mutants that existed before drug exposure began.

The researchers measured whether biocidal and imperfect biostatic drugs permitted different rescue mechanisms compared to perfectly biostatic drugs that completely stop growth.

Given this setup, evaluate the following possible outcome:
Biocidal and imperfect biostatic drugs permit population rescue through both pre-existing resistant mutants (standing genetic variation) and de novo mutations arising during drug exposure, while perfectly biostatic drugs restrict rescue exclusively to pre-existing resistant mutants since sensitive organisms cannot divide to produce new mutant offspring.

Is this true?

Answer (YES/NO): YES